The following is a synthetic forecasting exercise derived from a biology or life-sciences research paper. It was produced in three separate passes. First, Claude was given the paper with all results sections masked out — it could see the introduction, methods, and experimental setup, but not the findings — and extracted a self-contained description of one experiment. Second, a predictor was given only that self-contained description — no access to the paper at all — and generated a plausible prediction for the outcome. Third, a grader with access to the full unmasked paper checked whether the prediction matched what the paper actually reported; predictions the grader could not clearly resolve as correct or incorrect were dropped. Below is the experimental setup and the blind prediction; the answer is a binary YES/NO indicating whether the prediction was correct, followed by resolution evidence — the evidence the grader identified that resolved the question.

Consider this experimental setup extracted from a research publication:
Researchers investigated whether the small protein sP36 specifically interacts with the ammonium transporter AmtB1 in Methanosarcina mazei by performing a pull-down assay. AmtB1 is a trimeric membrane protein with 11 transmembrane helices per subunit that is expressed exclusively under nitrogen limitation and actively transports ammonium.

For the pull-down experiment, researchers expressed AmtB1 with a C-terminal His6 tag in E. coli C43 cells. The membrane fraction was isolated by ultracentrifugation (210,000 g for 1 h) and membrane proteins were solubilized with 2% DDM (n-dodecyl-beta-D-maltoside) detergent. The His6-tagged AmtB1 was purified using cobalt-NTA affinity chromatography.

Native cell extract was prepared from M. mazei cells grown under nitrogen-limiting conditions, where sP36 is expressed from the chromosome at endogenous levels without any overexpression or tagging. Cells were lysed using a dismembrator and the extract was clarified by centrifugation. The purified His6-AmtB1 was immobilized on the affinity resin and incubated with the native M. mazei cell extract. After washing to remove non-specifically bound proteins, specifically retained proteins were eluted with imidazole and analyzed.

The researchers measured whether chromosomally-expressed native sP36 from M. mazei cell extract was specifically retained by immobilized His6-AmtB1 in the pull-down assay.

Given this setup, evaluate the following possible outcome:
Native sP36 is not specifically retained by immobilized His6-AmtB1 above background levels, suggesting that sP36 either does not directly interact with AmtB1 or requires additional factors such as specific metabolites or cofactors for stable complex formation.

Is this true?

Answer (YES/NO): NO